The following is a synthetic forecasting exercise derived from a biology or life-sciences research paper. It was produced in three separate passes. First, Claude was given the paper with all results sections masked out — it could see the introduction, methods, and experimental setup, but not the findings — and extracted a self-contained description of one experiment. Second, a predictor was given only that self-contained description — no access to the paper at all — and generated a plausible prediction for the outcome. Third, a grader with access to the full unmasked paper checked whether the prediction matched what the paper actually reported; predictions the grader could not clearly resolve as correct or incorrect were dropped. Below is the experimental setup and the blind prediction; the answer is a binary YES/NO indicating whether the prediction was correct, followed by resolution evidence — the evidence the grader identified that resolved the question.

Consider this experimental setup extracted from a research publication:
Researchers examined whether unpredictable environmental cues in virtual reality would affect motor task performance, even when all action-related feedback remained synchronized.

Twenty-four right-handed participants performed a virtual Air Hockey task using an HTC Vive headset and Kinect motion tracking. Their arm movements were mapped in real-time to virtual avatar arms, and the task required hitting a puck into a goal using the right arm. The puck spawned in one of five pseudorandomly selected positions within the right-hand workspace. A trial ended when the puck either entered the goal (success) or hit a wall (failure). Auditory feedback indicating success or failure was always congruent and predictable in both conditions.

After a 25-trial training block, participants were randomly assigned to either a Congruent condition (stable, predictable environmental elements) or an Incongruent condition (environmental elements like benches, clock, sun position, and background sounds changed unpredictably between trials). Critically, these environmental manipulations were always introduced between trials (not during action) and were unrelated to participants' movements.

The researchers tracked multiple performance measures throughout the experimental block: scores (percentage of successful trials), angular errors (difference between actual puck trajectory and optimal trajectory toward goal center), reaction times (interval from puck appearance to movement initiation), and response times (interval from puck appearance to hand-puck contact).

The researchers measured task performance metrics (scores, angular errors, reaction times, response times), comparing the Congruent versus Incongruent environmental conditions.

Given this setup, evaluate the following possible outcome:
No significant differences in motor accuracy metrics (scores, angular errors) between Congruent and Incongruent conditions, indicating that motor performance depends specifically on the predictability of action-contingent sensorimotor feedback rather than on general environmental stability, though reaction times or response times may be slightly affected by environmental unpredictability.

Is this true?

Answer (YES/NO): YES